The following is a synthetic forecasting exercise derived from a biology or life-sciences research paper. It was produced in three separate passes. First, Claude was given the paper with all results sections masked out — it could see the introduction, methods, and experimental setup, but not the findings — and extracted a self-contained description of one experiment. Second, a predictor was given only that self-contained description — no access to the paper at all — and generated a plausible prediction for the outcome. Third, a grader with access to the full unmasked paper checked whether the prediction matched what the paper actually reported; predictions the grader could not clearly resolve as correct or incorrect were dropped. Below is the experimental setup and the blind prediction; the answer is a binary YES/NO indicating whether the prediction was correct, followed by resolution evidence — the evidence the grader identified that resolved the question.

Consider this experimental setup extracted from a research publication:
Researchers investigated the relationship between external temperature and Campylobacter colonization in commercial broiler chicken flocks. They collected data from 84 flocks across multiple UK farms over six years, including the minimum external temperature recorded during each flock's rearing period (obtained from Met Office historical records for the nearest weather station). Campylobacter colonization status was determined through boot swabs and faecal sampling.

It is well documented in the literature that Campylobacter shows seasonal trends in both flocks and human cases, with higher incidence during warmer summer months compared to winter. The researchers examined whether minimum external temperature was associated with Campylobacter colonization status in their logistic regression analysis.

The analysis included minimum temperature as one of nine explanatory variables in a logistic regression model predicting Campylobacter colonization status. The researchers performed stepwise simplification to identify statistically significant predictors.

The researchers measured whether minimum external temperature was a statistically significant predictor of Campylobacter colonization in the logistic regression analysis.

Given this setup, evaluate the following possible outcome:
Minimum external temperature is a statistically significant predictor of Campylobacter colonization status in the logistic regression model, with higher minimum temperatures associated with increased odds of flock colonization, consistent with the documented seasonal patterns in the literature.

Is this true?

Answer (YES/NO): YES